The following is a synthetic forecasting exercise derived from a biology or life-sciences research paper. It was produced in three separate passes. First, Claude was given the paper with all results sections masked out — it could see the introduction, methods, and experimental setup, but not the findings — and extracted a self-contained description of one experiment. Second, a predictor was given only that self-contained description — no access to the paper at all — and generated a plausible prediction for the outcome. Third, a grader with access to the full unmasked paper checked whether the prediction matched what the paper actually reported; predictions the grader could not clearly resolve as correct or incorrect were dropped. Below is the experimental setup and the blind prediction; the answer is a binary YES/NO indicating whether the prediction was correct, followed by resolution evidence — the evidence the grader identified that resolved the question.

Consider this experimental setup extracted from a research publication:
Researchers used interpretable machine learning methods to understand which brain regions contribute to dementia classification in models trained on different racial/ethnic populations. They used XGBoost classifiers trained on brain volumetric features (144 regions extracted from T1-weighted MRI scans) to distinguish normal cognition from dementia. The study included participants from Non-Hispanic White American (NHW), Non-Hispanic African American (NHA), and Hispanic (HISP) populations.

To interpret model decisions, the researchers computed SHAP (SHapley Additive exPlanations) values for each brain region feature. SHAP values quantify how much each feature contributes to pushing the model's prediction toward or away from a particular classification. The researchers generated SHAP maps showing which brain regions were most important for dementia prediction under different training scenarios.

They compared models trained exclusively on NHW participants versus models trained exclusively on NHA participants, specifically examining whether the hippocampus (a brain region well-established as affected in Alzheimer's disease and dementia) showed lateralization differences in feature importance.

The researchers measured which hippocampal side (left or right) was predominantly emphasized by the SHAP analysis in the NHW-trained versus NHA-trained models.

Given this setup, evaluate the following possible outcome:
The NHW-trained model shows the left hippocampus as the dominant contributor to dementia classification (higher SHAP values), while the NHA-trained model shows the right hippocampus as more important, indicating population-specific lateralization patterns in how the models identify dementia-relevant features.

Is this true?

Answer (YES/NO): NO